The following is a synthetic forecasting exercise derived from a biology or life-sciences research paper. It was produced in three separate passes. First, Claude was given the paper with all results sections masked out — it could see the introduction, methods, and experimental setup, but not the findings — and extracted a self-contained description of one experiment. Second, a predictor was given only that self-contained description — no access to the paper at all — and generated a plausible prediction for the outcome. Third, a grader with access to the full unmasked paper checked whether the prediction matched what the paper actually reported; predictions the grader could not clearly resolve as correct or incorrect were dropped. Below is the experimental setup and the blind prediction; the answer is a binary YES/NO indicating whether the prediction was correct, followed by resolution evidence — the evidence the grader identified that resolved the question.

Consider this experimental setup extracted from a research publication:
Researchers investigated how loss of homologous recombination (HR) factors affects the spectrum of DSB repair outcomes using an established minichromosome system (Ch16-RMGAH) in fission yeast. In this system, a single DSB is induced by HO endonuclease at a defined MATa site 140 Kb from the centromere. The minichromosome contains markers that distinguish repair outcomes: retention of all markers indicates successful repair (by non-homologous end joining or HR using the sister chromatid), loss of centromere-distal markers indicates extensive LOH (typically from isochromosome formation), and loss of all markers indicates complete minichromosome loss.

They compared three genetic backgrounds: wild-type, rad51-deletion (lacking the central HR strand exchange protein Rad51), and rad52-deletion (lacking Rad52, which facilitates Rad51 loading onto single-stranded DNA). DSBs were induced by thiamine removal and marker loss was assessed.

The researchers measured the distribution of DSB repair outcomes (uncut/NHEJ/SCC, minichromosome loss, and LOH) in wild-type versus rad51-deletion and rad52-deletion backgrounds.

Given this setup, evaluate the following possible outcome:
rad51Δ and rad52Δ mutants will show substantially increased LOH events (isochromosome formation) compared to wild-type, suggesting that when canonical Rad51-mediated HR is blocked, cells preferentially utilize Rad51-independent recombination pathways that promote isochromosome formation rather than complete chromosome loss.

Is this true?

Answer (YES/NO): NO